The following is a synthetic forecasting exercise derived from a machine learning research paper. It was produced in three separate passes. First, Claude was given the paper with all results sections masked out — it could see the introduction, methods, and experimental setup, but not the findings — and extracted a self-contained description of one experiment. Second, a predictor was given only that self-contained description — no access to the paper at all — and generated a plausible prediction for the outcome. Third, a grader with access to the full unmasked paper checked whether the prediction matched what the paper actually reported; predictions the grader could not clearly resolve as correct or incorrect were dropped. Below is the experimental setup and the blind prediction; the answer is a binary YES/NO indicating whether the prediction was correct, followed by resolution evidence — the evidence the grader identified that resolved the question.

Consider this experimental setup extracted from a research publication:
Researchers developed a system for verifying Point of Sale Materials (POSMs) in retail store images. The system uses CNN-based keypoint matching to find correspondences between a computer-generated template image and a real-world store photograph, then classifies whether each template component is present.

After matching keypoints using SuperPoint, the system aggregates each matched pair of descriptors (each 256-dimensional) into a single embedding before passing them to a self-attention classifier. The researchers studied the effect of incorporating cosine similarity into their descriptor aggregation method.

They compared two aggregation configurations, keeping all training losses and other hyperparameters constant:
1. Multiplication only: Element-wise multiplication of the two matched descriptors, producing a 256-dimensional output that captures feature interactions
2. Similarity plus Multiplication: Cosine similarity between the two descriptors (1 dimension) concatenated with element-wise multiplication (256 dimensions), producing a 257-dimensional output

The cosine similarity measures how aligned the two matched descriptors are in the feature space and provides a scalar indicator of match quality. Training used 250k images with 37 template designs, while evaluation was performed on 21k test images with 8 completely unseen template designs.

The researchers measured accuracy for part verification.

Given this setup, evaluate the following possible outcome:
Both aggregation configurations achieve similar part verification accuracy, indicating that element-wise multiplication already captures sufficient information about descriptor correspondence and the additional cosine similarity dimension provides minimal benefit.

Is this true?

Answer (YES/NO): NO